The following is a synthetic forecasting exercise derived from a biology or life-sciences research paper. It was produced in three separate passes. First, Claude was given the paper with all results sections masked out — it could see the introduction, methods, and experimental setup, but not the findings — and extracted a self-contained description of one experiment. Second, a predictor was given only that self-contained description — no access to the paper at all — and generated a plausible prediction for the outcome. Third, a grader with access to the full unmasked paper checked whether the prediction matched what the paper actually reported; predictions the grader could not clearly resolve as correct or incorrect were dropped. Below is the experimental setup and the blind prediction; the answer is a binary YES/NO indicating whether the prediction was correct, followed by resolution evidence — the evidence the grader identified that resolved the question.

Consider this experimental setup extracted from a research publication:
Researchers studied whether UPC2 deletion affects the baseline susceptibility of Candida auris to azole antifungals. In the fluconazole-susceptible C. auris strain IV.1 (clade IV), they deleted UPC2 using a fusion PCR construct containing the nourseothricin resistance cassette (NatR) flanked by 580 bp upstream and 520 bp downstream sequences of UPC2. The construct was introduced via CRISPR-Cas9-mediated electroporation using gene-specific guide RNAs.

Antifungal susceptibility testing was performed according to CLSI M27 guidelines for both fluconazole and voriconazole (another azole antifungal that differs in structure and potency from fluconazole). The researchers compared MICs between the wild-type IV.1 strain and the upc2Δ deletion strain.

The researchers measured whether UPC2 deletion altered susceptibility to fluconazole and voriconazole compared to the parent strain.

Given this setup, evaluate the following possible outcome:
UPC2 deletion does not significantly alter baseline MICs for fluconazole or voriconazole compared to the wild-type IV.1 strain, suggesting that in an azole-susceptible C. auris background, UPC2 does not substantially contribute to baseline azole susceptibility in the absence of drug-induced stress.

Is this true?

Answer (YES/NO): NO